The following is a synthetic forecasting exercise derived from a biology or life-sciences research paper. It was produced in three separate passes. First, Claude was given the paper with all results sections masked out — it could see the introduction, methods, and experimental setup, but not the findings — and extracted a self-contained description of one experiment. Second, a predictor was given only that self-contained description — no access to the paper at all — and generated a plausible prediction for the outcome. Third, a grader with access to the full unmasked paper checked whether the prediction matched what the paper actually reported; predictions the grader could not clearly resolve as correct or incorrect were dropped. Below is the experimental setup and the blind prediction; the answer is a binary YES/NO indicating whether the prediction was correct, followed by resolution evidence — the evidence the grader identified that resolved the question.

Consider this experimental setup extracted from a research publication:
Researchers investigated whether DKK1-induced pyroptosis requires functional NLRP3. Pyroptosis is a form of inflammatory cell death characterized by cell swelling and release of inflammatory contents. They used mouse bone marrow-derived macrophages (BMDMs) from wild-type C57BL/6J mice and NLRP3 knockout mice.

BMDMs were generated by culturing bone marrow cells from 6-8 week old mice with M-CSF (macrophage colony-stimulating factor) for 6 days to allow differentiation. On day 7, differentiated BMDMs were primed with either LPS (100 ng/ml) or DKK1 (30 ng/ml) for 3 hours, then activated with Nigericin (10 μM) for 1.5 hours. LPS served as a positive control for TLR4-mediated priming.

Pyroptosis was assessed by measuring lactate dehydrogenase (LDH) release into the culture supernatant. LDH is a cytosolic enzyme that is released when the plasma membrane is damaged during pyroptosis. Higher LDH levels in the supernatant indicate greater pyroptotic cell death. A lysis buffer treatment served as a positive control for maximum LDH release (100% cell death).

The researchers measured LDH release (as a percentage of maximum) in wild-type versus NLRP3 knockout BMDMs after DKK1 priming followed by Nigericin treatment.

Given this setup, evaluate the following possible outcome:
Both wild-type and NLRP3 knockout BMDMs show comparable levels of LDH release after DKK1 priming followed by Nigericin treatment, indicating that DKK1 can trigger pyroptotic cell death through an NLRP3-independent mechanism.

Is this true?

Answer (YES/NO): NO